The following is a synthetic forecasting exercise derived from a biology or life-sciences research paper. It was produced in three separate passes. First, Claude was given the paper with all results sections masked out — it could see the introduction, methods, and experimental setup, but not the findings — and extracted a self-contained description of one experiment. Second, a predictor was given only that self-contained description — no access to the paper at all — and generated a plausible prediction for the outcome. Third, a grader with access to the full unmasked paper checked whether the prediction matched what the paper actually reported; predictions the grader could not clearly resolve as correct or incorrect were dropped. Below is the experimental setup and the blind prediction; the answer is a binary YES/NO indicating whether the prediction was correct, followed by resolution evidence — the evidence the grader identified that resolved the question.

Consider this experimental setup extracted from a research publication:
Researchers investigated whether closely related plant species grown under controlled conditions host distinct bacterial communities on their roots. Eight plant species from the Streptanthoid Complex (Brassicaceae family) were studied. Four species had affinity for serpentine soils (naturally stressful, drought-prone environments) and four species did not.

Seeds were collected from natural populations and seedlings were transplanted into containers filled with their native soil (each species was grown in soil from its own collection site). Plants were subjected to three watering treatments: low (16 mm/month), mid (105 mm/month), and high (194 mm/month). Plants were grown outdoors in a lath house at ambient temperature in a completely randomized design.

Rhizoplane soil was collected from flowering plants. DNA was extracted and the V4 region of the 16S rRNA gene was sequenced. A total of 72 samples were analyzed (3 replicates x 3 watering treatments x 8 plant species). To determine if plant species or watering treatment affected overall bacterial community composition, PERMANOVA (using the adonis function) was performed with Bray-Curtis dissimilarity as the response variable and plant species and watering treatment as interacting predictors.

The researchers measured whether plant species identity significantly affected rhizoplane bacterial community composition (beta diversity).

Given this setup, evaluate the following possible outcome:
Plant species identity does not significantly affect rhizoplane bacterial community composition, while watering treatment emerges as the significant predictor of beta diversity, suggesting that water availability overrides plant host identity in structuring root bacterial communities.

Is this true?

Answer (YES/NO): NO